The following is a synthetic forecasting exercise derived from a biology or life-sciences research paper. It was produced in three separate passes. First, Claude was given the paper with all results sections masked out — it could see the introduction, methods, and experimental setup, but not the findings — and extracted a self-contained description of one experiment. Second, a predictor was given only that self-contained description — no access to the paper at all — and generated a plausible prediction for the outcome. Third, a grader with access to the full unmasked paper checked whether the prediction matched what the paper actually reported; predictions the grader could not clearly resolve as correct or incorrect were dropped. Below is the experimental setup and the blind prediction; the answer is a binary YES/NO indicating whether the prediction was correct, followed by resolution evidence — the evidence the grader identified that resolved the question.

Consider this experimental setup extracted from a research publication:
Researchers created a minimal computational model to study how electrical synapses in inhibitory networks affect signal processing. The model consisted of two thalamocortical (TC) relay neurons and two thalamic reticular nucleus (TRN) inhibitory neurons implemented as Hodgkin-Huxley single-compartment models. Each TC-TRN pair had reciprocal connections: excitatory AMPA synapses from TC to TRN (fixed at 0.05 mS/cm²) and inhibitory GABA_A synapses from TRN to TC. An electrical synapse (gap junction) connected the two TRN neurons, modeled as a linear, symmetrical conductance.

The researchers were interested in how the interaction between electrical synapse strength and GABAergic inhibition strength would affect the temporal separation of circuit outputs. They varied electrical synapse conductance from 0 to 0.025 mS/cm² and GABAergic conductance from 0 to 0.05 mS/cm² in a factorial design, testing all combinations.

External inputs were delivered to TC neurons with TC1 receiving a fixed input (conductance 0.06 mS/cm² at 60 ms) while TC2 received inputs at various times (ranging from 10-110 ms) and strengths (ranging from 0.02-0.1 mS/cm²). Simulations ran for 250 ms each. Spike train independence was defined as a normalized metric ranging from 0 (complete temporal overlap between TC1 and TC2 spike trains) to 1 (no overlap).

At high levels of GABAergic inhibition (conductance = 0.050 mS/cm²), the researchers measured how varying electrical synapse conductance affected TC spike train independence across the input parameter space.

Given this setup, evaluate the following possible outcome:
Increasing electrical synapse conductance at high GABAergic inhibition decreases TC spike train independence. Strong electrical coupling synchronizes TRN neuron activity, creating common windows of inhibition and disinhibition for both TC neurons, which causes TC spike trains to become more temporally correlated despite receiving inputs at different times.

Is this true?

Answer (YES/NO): NO